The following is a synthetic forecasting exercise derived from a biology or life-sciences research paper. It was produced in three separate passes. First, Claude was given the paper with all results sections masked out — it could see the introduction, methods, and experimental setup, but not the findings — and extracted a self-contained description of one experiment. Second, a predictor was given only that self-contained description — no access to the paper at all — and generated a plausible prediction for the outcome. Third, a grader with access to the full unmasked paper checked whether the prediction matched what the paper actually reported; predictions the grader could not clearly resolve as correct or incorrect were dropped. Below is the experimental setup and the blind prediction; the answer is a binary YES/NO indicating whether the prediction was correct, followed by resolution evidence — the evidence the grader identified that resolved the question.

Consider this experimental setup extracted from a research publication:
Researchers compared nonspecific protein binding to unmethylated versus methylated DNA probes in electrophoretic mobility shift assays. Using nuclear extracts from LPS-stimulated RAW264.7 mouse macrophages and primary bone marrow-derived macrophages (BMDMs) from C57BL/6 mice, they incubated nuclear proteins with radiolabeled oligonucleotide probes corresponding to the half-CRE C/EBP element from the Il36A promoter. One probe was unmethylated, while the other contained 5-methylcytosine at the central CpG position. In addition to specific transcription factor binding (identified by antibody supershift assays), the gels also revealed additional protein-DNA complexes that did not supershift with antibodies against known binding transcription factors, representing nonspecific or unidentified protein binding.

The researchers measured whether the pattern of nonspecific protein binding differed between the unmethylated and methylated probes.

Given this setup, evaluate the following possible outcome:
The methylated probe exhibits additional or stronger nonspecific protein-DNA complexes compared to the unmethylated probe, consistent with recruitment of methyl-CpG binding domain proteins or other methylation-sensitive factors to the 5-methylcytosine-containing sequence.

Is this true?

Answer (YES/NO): NO